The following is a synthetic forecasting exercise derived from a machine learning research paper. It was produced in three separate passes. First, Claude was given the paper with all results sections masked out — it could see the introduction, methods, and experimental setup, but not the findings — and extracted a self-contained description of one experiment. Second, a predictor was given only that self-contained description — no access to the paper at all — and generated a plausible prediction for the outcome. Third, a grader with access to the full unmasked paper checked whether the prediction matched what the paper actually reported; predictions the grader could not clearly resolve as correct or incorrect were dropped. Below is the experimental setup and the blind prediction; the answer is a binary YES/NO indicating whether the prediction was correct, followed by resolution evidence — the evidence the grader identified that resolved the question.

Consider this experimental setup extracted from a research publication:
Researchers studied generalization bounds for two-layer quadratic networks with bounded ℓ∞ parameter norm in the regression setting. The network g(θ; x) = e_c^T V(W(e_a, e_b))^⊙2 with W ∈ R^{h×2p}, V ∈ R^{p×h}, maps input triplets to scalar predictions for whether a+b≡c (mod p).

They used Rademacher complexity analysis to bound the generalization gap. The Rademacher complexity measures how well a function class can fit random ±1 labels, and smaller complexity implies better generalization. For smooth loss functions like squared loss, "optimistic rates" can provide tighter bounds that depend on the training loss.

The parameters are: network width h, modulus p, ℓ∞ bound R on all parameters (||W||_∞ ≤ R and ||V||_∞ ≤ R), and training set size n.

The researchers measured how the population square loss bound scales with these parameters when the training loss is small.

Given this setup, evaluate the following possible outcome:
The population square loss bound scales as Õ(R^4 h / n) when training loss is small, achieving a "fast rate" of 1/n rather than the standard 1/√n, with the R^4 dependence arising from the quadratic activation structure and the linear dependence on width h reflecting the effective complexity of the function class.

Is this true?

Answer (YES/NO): NO